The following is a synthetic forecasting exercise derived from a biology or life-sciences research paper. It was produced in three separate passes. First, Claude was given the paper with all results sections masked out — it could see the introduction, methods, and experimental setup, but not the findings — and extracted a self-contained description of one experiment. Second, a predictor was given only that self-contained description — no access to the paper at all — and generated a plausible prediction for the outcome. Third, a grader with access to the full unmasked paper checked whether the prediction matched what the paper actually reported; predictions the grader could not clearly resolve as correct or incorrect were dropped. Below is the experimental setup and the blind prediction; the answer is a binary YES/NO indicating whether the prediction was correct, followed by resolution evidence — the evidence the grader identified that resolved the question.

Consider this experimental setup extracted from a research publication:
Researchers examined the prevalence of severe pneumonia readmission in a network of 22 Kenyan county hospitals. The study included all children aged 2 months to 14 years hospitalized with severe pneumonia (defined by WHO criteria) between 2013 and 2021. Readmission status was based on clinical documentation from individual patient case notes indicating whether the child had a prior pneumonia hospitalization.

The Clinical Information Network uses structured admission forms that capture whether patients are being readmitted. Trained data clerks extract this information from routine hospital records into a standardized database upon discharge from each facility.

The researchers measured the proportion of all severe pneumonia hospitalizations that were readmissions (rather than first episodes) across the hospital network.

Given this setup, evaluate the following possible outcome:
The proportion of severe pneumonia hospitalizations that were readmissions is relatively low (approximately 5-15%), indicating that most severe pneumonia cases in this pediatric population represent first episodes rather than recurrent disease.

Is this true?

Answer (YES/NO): YES